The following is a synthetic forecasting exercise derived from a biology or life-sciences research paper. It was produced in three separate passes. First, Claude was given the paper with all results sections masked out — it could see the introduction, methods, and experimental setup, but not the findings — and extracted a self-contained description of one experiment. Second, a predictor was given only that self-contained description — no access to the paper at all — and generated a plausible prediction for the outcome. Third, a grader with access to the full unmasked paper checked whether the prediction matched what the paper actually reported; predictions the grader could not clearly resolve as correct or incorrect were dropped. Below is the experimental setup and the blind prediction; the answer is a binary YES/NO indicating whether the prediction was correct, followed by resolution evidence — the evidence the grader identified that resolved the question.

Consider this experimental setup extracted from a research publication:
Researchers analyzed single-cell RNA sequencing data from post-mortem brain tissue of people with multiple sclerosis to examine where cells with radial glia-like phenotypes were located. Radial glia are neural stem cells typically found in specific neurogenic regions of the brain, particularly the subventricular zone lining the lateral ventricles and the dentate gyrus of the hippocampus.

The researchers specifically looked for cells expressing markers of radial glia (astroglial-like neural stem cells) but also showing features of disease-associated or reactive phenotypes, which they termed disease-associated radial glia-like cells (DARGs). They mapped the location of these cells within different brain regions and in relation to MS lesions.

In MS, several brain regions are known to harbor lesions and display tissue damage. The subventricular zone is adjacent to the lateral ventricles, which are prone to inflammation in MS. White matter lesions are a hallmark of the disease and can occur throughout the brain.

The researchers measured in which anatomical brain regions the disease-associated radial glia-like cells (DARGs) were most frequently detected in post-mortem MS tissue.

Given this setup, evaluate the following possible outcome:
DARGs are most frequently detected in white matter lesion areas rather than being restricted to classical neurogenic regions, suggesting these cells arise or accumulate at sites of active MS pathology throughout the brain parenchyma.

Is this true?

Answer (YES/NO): YES